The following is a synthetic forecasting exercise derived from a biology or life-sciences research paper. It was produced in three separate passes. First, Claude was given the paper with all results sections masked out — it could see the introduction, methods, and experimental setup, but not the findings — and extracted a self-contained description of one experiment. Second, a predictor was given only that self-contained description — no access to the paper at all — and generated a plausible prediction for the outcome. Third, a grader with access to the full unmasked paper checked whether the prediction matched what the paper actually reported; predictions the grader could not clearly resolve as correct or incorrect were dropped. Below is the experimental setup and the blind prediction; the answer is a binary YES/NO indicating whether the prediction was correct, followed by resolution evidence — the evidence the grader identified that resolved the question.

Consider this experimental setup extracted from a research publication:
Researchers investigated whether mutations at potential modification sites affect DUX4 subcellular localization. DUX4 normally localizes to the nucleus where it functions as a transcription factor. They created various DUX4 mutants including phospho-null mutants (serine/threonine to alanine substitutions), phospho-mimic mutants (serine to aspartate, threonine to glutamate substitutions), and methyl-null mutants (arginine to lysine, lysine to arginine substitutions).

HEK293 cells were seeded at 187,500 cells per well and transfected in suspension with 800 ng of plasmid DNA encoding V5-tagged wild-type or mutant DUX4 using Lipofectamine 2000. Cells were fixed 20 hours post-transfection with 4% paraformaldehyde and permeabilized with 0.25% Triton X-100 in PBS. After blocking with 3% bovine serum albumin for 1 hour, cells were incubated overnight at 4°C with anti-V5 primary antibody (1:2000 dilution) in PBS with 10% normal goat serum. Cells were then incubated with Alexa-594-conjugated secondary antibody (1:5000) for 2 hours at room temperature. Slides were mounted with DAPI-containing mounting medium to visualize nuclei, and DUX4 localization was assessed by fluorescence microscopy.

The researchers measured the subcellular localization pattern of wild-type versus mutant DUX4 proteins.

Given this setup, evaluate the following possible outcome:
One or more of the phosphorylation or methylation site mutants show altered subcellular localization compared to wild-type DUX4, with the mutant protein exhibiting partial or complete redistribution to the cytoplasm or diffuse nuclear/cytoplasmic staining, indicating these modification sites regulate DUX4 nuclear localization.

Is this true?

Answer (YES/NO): NO